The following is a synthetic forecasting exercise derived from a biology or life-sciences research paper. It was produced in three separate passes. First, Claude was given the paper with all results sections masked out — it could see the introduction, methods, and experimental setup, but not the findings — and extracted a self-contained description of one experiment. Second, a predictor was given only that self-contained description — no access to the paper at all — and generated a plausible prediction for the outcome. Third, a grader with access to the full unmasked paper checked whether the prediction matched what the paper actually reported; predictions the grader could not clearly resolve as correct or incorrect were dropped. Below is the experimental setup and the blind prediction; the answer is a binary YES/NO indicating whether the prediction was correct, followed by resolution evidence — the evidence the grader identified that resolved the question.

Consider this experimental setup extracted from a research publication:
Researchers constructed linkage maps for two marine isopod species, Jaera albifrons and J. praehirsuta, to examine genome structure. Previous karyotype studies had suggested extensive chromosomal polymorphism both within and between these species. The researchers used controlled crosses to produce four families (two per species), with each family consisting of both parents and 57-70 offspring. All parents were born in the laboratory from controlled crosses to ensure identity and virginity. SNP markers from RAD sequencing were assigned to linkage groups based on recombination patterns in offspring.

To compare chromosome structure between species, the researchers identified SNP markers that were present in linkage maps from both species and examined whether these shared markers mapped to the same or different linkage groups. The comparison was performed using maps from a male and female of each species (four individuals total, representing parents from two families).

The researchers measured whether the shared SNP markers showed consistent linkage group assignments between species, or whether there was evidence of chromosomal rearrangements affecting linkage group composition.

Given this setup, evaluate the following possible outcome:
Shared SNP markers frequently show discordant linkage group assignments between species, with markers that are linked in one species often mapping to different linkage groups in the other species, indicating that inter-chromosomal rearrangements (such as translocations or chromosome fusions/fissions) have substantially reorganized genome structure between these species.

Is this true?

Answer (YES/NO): NO